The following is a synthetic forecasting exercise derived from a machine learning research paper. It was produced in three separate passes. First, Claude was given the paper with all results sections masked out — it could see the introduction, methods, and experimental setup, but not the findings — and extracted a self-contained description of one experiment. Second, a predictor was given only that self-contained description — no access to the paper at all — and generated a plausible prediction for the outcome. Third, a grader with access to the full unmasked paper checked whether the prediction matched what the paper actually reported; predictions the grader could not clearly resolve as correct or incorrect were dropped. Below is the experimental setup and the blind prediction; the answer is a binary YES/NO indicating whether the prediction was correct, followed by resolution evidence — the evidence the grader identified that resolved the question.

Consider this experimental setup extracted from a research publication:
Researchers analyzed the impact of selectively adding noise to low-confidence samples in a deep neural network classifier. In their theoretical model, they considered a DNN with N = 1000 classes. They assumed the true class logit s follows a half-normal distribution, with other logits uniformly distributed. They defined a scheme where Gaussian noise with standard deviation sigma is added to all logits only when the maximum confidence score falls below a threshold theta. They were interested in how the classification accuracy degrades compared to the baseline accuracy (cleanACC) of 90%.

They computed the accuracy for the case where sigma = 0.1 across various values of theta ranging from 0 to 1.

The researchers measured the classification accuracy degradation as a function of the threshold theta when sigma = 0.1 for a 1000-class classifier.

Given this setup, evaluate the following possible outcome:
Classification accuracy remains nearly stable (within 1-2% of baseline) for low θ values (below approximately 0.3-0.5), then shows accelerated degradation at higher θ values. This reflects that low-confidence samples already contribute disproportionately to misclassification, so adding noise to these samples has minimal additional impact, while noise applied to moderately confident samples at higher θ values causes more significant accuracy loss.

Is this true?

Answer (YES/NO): YES